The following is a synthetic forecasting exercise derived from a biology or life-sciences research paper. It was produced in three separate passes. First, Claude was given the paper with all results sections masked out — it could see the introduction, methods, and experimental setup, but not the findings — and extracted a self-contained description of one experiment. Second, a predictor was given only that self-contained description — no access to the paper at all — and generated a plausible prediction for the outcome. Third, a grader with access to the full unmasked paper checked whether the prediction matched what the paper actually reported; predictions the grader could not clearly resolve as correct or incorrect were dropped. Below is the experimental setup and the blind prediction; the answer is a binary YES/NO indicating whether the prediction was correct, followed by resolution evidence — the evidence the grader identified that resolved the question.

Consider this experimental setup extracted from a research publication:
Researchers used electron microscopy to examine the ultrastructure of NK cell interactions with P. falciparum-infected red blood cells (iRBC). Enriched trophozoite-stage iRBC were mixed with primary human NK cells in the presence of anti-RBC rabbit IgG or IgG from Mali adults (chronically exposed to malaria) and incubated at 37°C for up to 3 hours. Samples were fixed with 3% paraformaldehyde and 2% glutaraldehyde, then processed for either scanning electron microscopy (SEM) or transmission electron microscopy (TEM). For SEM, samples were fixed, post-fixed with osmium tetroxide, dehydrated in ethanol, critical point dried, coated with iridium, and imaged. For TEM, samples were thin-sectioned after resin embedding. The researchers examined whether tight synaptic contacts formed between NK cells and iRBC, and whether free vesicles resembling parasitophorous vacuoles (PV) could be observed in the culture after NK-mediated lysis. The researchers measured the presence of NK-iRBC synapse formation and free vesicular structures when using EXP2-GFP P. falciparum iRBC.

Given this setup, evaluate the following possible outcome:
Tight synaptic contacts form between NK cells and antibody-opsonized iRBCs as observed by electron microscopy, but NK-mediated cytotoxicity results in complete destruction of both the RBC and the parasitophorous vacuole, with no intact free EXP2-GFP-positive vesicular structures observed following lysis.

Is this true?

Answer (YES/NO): NO